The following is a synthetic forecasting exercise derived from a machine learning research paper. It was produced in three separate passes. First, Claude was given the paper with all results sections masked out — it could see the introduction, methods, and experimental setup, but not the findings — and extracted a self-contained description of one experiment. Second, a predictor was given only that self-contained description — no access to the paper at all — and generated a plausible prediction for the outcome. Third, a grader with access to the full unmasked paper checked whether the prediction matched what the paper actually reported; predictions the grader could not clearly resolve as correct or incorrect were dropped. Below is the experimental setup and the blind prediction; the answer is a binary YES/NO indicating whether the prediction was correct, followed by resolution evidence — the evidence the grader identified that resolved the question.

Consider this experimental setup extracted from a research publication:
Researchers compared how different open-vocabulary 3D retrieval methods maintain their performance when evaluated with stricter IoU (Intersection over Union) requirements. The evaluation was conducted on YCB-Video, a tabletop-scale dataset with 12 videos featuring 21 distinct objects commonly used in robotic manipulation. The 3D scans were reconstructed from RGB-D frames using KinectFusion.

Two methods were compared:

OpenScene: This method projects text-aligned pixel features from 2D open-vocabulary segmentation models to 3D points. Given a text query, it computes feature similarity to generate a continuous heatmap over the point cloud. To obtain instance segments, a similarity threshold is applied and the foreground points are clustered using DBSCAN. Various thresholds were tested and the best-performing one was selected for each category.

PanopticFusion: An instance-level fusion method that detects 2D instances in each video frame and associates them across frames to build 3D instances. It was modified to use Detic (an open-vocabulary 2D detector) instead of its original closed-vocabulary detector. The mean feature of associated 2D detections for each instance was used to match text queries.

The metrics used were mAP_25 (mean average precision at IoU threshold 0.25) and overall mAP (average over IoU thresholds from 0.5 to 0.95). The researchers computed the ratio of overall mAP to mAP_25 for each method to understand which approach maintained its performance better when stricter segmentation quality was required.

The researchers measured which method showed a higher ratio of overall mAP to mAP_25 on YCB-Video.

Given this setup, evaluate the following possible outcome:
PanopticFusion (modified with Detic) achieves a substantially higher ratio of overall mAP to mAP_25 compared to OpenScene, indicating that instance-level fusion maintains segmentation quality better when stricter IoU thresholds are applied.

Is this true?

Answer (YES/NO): YES